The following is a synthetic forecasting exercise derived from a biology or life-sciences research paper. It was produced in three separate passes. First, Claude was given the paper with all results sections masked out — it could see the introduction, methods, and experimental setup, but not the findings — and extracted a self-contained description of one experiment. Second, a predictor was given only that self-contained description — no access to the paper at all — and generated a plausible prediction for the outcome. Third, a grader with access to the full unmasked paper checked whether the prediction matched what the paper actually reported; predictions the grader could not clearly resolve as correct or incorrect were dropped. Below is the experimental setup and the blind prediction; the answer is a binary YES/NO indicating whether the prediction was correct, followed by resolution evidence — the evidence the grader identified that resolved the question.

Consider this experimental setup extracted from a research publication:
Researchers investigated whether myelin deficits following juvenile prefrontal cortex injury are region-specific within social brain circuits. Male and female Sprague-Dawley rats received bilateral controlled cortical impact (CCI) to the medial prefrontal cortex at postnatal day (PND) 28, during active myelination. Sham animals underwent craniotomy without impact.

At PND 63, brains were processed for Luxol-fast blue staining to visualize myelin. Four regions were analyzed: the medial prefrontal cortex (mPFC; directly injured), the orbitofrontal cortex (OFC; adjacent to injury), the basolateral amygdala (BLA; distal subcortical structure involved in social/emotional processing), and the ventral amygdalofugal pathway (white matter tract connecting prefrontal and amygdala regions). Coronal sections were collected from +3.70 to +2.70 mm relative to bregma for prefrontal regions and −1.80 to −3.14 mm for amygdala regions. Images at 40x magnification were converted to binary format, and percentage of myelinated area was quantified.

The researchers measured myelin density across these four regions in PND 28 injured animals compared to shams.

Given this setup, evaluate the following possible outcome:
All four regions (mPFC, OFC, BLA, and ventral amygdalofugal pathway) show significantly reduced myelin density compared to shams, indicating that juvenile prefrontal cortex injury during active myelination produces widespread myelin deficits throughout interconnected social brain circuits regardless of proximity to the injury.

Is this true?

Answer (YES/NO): NO